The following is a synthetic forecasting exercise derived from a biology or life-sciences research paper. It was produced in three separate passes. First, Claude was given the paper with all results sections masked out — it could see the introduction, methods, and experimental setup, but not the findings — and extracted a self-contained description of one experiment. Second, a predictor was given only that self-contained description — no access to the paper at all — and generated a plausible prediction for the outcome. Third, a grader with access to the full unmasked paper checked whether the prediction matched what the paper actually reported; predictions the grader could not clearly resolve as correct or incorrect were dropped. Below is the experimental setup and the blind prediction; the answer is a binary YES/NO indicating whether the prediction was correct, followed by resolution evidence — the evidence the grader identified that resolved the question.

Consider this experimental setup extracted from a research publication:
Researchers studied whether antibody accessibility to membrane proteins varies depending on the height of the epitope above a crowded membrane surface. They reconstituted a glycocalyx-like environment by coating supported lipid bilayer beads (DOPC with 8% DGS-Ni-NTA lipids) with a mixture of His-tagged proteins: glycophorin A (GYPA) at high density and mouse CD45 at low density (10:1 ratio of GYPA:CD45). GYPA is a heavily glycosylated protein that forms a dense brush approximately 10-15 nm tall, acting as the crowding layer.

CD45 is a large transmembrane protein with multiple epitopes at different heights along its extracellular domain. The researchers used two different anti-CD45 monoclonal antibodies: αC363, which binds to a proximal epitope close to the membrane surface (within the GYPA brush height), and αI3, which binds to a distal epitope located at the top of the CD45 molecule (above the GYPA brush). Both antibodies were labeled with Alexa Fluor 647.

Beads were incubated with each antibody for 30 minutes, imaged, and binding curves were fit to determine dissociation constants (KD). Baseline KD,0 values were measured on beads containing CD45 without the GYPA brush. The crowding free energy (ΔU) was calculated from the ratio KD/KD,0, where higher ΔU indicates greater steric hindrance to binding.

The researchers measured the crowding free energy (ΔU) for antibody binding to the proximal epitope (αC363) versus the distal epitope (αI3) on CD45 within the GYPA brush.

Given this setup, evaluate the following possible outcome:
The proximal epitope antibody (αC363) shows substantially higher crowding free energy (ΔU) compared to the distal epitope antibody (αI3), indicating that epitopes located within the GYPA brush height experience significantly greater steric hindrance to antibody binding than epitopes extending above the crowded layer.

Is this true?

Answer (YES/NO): NO